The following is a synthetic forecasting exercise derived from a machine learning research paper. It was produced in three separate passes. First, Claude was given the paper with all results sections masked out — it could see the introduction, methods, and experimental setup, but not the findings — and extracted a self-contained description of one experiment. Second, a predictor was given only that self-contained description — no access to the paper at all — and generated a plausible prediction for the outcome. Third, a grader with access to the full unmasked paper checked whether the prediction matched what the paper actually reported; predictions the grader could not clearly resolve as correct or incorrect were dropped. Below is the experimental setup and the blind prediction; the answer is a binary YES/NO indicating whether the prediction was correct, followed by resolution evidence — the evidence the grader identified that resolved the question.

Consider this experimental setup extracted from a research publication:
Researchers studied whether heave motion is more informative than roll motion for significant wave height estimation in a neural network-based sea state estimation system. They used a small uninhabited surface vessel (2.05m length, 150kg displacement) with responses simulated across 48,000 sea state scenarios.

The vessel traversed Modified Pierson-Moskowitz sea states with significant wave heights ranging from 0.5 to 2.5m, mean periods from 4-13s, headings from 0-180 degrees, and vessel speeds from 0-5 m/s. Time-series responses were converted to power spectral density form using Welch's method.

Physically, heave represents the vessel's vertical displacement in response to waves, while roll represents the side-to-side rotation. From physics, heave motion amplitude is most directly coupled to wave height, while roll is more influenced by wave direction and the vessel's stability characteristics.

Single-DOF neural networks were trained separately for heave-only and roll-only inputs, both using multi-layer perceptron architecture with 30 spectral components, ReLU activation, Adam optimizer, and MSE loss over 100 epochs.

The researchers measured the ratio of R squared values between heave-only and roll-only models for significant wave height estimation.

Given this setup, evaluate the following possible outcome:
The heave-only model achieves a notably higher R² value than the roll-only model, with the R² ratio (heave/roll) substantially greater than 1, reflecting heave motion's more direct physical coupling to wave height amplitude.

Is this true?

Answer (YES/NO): YES